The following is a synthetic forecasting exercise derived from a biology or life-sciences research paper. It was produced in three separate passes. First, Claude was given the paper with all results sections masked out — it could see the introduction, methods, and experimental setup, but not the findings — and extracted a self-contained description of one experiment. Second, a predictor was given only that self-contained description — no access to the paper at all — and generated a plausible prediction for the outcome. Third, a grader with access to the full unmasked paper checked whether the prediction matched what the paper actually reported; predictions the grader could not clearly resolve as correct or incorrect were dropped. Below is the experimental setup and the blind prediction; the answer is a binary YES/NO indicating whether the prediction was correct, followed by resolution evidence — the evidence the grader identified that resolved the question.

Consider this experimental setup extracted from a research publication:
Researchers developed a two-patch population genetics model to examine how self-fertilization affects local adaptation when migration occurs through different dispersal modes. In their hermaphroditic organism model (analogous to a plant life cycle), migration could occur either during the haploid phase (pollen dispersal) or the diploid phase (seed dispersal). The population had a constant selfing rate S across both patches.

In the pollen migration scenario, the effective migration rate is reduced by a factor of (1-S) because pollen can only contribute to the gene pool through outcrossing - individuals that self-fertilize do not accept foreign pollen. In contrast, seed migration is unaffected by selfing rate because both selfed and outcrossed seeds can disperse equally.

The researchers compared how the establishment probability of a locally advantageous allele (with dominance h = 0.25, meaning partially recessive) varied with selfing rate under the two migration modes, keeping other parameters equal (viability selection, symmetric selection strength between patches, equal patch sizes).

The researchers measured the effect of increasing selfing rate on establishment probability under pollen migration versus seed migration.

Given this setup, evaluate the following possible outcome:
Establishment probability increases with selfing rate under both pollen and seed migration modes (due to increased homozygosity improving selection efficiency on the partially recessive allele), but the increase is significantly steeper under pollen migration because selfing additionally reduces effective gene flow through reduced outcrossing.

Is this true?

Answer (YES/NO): YES